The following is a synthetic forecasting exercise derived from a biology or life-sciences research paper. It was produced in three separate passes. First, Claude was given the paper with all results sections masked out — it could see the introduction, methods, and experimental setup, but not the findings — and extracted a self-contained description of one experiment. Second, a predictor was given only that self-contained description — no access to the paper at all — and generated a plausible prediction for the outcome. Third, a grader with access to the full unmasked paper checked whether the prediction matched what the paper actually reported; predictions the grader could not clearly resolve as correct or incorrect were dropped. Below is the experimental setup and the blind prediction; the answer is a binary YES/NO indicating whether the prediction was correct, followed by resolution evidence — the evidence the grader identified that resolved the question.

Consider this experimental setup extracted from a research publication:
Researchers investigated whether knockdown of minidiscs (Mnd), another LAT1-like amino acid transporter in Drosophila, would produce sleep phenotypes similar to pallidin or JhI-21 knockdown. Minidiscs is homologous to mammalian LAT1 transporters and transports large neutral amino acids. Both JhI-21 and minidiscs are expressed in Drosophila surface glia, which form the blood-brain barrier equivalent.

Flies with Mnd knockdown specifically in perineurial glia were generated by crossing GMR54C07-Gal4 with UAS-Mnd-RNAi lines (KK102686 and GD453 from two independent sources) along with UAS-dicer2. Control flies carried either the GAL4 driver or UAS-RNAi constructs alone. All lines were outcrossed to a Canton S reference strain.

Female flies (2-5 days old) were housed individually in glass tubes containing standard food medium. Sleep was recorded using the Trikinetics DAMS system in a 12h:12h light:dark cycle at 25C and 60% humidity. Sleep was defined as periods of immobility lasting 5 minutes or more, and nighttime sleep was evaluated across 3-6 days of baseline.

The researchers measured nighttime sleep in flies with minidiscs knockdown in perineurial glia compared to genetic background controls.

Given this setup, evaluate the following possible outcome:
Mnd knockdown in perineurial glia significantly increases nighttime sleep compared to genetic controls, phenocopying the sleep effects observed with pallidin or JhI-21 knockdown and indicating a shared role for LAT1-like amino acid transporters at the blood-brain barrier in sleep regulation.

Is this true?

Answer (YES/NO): NO